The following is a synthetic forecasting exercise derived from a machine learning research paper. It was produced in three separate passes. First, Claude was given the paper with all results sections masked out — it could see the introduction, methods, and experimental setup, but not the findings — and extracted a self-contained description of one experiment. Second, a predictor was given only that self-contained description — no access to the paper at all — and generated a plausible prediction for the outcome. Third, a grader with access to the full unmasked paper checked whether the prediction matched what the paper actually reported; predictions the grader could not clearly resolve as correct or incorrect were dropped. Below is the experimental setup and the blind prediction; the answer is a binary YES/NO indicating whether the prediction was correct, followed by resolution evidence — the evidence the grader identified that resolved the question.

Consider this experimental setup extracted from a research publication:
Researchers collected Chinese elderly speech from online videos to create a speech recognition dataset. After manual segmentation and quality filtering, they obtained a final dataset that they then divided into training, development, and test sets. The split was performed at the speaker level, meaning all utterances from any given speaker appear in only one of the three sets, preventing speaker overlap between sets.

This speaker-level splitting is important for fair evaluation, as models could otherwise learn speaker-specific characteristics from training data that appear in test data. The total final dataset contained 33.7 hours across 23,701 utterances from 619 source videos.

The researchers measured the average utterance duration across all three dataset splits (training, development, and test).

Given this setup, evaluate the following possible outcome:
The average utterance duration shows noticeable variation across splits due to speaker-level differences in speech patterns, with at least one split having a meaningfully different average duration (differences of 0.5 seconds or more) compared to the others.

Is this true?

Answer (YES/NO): NO